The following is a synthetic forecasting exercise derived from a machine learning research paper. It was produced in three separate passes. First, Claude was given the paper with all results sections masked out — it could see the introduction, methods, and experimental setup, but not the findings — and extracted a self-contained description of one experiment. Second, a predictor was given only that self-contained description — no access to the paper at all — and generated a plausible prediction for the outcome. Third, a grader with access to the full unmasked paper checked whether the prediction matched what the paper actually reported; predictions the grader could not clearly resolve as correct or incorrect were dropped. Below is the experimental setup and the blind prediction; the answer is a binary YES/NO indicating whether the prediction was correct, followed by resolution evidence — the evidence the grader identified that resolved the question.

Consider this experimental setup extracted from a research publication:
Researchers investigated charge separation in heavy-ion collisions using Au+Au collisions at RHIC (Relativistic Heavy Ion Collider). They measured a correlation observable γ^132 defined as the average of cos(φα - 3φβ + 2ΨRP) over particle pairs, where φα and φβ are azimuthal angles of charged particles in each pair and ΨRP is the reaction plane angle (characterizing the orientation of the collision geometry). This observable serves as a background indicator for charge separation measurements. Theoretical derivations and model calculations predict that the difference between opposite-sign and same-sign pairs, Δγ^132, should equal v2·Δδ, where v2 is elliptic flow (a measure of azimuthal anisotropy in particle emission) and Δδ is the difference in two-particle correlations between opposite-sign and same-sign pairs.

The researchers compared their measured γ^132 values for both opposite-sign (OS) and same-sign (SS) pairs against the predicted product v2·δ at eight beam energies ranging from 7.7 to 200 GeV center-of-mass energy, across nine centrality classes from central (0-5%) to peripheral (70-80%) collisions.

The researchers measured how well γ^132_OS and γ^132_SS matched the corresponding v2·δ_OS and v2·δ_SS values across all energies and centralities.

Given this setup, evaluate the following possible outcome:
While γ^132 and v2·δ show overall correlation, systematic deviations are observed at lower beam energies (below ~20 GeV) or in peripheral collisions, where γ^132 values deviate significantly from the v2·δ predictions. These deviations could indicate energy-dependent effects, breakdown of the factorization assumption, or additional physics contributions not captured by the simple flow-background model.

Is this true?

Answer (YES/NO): NO